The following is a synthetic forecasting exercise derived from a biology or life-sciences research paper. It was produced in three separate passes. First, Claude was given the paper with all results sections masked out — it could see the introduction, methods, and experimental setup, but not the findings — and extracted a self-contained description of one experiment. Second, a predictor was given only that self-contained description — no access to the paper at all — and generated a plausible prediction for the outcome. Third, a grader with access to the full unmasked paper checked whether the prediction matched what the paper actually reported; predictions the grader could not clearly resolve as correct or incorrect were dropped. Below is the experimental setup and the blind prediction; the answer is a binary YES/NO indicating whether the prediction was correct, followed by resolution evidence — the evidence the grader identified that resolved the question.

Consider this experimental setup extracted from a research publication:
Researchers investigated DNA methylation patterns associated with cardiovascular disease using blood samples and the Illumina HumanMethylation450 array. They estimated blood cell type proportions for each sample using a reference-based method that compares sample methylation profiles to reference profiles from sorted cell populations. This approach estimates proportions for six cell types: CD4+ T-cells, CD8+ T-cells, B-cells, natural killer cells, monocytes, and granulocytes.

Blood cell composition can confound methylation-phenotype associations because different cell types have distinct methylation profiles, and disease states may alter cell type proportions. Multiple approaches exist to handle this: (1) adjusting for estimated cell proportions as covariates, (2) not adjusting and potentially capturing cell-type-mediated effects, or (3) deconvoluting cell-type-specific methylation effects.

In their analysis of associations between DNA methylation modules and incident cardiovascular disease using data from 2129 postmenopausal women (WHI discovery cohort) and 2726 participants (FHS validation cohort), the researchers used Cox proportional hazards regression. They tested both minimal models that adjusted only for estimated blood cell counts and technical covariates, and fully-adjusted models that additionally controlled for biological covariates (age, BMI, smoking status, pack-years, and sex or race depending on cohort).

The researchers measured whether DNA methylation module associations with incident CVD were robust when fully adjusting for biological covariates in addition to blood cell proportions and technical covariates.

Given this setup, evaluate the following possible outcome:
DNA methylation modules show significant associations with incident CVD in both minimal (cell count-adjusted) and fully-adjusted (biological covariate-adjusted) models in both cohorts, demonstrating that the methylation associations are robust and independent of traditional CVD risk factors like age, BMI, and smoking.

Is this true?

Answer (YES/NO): NO